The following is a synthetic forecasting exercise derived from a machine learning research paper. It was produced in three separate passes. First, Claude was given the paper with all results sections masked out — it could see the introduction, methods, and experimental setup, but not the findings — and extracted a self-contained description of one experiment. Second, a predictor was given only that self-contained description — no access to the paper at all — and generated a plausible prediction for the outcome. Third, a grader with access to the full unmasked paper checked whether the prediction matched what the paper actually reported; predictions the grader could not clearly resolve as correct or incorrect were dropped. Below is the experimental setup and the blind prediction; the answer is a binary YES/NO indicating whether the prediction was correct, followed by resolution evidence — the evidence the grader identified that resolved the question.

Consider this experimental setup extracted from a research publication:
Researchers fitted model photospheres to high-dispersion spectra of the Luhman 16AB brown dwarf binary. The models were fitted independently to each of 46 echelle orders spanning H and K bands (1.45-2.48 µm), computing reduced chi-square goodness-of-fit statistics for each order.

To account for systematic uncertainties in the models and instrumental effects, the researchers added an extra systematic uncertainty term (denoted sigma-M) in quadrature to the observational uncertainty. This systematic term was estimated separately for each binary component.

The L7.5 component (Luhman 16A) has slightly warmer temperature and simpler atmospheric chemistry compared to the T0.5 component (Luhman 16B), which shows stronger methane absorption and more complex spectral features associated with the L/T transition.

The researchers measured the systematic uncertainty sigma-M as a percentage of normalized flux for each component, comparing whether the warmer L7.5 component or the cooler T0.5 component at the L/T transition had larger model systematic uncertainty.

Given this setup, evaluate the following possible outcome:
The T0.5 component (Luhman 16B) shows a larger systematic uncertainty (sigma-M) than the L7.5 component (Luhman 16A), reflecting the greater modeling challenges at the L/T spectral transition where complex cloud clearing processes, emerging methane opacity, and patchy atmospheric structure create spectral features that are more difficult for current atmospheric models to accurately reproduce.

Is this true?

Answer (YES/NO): NO